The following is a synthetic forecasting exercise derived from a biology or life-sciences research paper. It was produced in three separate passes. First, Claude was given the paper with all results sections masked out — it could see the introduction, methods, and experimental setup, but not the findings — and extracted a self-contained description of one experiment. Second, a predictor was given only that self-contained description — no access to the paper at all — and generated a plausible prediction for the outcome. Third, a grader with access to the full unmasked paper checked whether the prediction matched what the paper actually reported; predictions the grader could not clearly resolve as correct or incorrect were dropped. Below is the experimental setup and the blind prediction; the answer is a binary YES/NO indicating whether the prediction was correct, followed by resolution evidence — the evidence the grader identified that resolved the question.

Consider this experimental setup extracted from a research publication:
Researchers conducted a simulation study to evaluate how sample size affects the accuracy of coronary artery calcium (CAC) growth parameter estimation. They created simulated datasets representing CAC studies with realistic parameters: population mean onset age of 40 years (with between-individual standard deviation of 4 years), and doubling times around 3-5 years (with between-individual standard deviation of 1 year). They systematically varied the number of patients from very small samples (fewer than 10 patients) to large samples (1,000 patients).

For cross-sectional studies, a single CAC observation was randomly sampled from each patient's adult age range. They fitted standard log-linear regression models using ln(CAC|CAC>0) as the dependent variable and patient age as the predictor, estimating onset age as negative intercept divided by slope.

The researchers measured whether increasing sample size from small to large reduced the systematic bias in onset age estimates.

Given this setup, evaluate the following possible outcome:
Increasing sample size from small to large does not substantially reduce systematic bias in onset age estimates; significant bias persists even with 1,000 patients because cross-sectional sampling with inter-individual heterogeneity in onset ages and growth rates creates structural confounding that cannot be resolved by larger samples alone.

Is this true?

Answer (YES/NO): YES